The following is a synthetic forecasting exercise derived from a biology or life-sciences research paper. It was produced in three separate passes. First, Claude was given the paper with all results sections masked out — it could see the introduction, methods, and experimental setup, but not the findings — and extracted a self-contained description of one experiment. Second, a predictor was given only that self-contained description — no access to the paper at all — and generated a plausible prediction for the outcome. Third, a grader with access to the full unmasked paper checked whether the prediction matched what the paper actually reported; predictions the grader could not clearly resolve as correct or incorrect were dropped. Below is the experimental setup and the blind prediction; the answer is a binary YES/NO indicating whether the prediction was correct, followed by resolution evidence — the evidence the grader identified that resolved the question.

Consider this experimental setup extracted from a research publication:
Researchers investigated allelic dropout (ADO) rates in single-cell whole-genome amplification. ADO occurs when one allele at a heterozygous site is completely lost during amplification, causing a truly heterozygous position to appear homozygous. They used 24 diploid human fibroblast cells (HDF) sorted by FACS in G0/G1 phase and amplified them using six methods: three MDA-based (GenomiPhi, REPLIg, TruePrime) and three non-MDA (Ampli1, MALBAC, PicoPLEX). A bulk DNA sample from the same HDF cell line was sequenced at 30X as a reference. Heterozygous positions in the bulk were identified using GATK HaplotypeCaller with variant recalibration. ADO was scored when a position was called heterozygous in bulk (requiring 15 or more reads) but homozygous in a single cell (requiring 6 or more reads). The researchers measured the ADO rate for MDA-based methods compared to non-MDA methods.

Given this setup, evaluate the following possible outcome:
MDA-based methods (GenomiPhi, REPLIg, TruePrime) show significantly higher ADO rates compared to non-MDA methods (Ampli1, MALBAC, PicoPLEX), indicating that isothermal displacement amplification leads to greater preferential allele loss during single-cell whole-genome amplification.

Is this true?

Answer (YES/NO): YES